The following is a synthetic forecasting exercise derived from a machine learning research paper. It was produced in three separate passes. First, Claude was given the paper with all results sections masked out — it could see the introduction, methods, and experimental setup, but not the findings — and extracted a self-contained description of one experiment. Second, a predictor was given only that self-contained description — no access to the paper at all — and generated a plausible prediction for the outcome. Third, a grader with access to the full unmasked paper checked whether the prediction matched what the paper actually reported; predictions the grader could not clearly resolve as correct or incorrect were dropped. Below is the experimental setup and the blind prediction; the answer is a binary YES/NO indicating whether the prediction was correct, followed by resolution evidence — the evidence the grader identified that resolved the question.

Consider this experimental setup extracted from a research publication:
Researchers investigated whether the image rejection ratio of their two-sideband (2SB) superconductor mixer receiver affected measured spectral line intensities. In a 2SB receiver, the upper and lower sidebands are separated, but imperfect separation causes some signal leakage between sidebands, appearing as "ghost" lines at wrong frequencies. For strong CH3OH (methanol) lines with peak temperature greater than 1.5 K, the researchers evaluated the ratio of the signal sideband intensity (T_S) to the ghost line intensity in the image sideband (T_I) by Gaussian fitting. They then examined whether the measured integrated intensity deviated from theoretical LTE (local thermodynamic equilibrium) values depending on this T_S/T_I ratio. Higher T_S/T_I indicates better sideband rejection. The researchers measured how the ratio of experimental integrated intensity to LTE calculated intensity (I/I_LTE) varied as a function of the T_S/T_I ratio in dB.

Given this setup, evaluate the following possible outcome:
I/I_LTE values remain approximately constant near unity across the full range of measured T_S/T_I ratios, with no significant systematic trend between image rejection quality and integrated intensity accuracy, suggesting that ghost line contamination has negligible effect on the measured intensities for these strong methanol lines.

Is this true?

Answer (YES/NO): NO